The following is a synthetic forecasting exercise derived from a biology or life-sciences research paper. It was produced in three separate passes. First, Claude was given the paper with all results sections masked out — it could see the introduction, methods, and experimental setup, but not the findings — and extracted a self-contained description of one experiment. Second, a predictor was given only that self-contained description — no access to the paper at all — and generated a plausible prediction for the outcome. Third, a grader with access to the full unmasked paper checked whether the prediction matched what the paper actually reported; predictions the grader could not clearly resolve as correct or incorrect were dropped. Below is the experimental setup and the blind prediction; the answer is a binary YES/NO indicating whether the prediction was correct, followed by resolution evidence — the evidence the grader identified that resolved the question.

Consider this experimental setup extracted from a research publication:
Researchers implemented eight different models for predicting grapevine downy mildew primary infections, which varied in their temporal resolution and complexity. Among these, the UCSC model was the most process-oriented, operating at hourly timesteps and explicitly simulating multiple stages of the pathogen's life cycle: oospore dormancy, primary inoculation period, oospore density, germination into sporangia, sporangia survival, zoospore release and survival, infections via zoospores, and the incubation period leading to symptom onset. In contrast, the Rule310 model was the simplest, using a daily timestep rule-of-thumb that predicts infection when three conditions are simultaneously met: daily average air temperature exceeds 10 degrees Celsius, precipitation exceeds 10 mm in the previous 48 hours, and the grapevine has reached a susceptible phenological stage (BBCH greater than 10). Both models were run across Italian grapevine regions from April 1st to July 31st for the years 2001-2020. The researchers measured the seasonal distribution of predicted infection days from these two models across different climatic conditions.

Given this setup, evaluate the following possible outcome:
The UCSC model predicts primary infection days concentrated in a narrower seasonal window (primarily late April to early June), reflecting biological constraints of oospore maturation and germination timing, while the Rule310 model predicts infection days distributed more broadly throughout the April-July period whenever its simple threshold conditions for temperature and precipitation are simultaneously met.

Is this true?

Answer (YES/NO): NO